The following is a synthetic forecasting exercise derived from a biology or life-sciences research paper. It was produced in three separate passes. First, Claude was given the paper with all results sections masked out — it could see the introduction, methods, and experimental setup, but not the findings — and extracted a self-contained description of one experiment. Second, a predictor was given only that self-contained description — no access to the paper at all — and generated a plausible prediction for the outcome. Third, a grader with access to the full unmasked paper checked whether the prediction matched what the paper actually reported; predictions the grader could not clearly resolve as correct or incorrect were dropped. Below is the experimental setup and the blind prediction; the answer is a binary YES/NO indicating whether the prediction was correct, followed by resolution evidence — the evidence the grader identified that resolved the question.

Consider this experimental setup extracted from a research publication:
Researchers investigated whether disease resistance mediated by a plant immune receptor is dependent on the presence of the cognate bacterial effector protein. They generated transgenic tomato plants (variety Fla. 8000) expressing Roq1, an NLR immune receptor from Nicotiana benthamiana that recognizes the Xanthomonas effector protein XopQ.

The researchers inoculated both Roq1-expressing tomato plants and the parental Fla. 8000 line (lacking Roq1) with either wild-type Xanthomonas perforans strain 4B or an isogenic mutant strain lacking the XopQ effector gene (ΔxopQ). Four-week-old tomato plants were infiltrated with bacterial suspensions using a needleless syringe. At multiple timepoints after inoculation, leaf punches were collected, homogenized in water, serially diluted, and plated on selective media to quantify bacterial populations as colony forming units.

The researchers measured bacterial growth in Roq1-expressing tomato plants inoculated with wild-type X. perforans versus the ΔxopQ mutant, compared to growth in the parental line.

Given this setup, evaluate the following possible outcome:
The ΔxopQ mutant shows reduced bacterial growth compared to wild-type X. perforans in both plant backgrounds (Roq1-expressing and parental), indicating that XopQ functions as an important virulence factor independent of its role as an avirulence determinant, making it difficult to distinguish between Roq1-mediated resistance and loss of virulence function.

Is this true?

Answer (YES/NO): NO